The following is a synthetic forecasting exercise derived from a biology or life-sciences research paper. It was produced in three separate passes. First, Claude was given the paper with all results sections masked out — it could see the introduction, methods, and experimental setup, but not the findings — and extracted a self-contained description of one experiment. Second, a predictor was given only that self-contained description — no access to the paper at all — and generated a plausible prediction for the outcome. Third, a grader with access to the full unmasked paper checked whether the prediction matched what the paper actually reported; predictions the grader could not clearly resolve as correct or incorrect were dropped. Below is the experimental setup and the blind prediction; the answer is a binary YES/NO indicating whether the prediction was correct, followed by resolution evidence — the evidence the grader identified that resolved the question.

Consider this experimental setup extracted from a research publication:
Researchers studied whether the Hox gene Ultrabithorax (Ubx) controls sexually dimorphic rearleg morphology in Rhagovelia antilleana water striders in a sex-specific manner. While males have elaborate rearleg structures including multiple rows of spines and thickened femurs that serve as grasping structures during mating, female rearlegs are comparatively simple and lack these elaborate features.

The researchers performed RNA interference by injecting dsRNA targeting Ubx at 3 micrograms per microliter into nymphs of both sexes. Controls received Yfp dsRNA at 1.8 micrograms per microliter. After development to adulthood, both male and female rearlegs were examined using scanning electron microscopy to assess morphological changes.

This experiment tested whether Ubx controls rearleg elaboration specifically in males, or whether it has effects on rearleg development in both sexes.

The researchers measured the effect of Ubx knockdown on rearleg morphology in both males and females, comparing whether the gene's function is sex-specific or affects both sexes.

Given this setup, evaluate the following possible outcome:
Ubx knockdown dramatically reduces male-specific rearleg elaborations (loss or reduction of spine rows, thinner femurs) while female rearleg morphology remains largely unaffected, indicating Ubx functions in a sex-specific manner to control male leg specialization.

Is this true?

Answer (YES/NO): YES